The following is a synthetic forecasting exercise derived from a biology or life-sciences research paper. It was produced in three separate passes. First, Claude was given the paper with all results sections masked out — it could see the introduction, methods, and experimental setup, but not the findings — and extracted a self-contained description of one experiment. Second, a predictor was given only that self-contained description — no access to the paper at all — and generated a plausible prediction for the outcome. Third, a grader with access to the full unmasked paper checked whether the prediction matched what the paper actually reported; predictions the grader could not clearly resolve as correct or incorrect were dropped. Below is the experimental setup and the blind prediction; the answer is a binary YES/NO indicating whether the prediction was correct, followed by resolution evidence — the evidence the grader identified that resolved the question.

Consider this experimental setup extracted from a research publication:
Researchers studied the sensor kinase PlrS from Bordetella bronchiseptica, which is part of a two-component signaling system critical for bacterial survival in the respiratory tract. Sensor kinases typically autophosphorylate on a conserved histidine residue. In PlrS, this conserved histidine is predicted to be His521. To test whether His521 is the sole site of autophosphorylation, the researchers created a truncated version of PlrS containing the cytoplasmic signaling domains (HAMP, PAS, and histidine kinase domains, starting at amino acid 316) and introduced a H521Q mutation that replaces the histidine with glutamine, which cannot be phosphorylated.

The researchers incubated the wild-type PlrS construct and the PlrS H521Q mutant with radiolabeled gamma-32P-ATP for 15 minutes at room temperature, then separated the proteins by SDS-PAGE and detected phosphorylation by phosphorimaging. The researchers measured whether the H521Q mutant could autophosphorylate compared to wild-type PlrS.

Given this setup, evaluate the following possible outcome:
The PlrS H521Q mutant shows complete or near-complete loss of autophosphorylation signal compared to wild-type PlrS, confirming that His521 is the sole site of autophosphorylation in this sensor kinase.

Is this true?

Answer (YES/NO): YES